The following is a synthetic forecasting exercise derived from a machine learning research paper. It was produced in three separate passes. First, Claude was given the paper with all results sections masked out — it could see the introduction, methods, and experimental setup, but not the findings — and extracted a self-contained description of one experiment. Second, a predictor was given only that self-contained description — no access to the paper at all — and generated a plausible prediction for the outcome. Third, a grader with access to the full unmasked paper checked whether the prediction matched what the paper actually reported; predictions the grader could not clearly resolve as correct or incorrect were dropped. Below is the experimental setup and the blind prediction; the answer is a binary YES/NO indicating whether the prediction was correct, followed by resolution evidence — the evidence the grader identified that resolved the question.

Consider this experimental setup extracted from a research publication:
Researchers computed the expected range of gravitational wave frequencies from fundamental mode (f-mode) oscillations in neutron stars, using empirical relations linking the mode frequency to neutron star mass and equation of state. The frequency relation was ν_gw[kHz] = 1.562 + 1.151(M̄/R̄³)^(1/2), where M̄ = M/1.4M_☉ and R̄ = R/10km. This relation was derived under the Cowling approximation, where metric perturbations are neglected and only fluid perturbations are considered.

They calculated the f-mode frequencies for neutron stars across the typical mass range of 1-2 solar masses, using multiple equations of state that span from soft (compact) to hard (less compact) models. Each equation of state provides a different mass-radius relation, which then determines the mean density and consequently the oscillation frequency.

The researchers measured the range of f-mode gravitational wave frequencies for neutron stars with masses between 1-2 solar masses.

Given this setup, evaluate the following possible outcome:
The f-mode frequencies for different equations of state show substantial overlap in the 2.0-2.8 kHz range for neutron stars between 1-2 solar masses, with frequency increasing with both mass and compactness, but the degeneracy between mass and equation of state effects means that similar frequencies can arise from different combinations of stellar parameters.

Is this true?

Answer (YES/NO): YES